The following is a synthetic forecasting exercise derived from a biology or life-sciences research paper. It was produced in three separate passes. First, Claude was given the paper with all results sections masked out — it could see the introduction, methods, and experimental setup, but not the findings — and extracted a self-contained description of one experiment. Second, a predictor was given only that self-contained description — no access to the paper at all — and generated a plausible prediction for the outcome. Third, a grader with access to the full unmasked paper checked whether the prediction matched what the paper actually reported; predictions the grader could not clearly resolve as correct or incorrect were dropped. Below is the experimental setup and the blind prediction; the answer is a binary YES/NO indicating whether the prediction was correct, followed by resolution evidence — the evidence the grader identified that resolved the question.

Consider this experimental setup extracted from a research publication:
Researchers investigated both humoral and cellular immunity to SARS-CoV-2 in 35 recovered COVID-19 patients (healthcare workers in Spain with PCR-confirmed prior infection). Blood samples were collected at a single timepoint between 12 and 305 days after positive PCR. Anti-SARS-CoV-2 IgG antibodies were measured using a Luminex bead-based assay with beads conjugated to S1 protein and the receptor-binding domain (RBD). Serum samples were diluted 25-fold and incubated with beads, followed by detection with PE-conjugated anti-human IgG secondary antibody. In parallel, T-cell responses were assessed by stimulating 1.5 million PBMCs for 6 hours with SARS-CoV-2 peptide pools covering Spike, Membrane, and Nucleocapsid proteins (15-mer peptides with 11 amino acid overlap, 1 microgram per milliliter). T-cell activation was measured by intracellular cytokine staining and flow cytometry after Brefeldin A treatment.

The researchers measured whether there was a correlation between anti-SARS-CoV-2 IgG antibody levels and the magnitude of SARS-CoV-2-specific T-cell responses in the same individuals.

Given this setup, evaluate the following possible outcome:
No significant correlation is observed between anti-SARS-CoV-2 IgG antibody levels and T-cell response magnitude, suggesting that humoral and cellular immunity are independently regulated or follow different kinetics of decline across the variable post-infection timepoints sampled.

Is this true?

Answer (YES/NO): NO